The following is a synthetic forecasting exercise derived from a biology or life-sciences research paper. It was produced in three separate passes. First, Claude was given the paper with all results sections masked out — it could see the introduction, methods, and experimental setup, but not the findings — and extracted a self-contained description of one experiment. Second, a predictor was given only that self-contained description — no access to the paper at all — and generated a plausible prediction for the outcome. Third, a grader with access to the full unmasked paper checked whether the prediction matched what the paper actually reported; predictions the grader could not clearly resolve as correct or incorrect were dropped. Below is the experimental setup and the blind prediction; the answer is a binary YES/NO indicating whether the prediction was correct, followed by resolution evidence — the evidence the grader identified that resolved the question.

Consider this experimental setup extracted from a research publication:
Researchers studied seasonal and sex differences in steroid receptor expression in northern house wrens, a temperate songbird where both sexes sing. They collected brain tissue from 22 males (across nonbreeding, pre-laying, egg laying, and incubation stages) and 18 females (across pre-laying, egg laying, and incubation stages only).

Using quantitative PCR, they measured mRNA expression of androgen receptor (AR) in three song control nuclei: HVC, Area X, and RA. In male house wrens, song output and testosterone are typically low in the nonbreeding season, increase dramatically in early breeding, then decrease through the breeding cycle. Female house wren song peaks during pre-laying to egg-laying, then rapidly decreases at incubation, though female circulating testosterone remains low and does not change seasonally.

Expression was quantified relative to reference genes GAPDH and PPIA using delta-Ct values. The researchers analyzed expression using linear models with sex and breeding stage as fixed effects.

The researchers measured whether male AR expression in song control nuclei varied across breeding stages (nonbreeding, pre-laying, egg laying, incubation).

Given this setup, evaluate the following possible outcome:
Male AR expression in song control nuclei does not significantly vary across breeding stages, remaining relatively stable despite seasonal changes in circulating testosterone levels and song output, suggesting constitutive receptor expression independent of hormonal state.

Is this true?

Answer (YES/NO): NO